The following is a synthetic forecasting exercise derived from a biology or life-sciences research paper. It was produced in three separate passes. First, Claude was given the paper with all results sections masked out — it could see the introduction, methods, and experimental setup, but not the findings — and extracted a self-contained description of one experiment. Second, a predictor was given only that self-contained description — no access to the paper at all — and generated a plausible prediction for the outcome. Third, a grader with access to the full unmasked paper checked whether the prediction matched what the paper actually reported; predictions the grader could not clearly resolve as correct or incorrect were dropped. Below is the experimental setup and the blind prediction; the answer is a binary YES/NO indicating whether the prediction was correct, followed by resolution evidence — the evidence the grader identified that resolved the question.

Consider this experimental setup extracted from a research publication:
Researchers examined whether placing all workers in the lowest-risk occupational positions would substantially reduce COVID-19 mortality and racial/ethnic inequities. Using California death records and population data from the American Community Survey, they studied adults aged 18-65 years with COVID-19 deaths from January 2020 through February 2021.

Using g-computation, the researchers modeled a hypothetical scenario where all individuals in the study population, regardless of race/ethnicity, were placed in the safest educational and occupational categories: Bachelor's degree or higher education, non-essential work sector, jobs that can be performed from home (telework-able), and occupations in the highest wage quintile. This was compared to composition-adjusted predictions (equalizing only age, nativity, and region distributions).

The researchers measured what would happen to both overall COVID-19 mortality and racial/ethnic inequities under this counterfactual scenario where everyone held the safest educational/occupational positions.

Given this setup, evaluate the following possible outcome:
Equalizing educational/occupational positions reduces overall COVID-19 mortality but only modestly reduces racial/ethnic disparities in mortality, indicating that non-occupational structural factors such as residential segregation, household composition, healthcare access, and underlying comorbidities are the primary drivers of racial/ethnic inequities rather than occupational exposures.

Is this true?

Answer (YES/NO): NO